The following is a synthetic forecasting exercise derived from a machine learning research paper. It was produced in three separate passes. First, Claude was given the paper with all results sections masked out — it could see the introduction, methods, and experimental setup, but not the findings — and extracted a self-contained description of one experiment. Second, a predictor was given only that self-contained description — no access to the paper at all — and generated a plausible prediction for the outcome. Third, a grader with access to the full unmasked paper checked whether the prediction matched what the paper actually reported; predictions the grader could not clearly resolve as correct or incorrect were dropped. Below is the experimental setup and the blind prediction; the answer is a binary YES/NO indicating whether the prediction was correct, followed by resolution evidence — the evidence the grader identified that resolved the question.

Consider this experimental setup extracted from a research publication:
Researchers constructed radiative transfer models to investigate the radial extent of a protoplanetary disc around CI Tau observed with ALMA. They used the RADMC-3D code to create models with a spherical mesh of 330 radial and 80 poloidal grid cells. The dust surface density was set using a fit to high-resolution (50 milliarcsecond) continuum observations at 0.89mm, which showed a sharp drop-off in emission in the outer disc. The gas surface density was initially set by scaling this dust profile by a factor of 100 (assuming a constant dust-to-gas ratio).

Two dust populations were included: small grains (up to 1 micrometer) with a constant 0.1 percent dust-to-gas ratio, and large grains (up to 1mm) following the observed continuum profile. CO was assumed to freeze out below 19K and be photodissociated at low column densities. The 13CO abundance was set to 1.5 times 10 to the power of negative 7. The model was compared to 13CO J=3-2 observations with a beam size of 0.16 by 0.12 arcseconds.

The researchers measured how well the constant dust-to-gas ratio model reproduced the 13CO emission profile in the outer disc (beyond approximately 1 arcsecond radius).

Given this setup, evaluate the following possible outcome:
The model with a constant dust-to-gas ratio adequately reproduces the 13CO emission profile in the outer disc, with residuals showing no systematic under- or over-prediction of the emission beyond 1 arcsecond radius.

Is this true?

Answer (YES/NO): NO